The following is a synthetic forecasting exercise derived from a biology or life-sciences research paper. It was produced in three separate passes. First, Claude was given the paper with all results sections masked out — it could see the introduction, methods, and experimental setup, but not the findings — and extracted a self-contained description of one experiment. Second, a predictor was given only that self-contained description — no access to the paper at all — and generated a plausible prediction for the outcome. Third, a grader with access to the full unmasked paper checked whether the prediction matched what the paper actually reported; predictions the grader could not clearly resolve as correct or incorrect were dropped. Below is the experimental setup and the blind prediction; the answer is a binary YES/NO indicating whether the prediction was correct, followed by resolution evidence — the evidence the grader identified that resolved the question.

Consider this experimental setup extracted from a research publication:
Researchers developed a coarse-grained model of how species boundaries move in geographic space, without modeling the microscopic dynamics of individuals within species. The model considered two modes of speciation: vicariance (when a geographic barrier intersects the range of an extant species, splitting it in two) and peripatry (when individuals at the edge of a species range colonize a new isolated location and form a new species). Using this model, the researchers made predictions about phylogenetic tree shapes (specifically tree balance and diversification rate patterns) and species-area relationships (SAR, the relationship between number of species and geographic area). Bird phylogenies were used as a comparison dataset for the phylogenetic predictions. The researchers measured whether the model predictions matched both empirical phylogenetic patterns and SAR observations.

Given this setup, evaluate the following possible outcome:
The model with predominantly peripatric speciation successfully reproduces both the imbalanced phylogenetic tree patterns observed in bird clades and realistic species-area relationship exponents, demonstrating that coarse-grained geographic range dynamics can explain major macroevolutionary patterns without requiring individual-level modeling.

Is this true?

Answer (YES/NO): NO